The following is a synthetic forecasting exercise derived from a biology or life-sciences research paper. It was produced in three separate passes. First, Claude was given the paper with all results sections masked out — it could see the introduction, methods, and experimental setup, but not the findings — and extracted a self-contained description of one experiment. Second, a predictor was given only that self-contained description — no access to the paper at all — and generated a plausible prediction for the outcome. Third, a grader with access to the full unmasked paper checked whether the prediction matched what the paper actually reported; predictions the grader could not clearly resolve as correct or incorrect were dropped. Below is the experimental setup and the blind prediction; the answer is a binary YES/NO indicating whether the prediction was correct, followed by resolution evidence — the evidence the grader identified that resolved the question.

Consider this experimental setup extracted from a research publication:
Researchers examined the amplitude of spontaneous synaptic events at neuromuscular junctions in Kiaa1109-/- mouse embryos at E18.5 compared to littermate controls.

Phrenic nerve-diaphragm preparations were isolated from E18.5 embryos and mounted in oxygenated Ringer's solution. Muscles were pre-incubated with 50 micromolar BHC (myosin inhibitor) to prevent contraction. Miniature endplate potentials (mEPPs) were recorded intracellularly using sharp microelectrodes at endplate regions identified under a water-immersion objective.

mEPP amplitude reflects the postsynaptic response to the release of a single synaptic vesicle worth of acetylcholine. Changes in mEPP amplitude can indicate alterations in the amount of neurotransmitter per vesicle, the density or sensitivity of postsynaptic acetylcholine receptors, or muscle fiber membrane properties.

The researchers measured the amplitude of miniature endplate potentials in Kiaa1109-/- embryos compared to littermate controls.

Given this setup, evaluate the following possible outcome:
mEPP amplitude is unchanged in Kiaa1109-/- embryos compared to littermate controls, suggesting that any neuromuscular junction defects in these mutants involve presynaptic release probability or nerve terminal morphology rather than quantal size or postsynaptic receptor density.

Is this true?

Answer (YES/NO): YES